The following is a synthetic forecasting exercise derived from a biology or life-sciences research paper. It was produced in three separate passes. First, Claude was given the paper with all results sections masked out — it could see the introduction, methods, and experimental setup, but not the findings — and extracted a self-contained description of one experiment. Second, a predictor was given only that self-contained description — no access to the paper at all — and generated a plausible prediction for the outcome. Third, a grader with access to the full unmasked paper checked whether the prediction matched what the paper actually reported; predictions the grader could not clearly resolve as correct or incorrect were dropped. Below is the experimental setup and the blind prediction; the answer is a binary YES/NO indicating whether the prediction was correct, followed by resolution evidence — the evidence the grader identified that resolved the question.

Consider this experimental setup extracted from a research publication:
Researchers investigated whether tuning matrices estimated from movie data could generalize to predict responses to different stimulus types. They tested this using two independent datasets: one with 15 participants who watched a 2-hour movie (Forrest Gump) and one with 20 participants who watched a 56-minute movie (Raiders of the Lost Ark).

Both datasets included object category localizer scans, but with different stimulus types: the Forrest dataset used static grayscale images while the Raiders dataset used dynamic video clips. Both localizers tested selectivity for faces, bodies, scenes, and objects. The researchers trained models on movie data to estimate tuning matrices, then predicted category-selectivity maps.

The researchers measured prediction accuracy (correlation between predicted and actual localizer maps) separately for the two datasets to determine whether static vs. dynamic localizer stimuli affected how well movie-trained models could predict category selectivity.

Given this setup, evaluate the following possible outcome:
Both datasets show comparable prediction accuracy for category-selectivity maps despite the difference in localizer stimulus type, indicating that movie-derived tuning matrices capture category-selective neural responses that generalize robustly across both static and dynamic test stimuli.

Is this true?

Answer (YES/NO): NO